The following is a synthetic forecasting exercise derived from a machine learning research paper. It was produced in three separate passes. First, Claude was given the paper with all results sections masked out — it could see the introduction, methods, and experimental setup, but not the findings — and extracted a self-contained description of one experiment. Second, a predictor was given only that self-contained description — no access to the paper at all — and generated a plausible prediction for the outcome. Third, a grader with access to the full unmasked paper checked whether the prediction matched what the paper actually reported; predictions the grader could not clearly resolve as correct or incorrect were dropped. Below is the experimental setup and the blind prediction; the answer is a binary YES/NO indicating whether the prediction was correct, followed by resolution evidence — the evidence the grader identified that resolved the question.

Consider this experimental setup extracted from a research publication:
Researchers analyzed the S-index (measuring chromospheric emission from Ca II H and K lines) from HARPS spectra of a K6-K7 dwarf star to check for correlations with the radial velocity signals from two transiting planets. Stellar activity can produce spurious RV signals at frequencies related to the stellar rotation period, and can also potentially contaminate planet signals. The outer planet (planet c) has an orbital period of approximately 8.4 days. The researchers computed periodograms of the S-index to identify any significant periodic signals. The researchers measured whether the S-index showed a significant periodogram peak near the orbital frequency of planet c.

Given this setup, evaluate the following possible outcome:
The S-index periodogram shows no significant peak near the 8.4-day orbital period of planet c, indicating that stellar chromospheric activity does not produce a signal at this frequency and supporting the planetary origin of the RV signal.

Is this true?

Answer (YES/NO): YES